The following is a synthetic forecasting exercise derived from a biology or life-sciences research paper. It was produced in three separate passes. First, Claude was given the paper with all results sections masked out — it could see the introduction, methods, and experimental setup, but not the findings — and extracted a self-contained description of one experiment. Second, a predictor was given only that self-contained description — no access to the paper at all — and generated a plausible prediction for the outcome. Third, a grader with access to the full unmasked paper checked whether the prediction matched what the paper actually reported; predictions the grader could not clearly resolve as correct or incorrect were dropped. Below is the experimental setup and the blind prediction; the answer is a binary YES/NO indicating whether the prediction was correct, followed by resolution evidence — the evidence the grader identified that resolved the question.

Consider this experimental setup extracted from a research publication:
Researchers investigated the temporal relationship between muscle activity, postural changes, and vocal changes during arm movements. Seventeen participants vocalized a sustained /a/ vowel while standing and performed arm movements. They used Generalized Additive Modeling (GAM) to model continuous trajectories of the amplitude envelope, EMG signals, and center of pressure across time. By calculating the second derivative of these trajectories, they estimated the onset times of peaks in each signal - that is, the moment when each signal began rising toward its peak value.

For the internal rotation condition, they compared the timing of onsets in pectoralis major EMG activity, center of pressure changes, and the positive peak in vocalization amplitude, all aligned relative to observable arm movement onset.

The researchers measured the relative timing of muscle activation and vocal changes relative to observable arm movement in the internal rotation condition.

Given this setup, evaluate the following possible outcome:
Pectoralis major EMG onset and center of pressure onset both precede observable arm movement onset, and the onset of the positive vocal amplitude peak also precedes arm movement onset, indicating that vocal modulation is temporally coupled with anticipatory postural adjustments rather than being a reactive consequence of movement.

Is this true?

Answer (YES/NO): YES